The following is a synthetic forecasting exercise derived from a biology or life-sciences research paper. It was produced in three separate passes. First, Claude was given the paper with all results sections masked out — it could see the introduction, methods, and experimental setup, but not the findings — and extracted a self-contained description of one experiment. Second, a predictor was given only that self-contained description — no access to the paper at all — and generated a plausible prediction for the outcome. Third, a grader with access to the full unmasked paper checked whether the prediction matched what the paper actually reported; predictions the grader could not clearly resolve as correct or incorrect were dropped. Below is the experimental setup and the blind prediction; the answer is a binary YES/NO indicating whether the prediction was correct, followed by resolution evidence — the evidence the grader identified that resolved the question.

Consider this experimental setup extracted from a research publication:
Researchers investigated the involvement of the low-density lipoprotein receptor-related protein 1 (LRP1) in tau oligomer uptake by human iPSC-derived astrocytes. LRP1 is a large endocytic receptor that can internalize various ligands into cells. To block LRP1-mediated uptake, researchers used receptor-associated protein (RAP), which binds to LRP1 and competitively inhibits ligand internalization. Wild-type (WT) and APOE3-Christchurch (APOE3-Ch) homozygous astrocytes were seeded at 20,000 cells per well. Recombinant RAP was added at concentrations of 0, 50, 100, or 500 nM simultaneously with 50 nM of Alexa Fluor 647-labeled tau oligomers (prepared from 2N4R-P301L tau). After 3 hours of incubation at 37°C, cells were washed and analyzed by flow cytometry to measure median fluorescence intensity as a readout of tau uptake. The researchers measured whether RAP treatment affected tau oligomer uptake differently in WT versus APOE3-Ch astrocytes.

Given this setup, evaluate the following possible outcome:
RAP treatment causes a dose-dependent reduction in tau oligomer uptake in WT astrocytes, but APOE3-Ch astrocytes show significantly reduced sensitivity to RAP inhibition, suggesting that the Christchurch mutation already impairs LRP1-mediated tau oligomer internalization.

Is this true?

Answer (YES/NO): NO